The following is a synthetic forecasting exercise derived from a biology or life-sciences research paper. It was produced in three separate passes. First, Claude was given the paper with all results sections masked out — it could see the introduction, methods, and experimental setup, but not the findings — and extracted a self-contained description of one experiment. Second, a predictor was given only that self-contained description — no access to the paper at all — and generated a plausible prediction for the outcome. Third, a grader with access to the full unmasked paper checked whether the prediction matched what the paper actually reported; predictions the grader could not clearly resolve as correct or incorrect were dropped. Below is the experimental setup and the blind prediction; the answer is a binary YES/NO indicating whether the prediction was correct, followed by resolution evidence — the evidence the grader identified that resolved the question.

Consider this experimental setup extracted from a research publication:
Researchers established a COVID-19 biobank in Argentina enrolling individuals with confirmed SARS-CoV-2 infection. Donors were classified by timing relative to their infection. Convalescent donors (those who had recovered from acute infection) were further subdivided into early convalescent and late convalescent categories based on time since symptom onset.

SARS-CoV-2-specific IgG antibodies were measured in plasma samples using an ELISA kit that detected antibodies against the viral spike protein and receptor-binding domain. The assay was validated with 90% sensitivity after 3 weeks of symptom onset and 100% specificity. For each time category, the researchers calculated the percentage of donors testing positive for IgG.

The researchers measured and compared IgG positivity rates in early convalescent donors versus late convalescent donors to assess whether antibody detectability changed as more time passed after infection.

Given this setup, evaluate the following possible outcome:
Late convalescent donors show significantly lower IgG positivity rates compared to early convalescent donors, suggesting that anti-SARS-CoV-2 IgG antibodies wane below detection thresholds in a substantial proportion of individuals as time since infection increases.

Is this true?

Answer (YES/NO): NO